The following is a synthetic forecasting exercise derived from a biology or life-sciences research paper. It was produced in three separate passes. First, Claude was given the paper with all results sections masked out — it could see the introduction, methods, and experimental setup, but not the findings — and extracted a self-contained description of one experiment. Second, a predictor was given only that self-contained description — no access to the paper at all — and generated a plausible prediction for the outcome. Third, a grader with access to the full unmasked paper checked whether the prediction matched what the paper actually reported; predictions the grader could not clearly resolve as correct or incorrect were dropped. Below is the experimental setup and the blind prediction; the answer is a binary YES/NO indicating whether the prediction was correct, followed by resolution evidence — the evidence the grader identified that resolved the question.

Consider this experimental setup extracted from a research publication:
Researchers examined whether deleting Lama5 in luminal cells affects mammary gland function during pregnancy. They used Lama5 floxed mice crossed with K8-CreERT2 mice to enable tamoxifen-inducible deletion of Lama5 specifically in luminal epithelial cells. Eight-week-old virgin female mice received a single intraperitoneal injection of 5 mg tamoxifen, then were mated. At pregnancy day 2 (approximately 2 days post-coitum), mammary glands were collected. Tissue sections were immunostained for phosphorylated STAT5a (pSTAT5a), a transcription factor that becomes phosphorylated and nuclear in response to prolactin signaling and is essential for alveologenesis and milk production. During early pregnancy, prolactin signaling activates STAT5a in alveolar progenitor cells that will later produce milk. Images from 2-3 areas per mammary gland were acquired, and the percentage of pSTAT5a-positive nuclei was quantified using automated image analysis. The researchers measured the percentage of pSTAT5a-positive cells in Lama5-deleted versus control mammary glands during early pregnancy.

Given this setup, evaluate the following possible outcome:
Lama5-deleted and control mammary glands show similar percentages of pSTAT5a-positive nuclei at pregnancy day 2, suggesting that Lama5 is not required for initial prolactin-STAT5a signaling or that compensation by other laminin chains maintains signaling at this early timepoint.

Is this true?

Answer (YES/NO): NO